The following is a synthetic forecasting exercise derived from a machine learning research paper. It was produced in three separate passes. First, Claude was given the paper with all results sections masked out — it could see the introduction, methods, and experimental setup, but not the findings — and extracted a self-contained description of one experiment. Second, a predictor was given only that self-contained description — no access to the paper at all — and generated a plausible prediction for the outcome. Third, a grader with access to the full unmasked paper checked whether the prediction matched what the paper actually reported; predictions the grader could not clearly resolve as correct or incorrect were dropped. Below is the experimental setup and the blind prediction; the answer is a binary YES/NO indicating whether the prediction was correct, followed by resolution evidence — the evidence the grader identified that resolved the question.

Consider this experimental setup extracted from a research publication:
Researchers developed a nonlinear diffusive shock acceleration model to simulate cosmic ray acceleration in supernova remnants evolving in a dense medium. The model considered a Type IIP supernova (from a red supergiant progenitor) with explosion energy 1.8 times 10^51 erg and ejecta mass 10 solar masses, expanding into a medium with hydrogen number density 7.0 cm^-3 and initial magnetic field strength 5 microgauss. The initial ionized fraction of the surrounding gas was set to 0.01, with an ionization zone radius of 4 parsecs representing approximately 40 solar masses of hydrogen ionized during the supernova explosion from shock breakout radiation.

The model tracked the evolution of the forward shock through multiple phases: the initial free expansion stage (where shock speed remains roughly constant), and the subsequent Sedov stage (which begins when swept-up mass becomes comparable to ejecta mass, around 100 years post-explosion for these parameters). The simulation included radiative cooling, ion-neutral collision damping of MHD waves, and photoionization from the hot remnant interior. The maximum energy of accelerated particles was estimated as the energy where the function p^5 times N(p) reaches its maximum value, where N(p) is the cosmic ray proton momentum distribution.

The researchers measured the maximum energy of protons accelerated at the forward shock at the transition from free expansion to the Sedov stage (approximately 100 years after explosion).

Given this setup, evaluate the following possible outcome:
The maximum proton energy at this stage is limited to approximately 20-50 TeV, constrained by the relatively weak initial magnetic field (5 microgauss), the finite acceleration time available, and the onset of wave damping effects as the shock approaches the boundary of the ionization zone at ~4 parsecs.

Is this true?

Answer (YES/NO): YES